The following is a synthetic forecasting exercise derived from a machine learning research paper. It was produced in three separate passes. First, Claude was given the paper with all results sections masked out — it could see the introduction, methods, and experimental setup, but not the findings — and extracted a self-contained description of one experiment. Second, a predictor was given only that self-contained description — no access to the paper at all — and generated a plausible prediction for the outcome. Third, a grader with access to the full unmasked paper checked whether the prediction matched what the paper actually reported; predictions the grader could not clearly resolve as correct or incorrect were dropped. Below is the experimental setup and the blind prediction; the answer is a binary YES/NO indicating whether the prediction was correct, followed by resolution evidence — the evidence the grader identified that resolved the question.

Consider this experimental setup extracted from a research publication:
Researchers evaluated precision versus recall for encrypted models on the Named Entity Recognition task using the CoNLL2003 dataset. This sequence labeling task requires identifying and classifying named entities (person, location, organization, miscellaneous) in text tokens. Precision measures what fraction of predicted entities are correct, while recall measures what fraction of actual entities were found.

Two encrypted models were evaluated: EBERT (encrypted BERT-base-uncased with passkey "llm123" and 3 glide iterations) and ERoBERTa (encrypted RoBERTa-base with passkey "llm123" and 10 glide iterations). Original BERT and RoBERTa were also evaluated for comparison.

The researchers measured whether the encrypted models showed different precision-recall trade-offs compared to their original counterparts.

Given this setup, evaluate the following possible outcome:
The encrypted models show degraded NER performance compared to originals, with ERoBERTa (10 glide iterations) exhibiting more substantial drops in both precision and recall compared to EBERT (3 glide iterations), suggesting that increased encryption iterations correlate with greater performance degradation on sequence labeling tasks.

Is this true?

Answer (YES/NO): NO